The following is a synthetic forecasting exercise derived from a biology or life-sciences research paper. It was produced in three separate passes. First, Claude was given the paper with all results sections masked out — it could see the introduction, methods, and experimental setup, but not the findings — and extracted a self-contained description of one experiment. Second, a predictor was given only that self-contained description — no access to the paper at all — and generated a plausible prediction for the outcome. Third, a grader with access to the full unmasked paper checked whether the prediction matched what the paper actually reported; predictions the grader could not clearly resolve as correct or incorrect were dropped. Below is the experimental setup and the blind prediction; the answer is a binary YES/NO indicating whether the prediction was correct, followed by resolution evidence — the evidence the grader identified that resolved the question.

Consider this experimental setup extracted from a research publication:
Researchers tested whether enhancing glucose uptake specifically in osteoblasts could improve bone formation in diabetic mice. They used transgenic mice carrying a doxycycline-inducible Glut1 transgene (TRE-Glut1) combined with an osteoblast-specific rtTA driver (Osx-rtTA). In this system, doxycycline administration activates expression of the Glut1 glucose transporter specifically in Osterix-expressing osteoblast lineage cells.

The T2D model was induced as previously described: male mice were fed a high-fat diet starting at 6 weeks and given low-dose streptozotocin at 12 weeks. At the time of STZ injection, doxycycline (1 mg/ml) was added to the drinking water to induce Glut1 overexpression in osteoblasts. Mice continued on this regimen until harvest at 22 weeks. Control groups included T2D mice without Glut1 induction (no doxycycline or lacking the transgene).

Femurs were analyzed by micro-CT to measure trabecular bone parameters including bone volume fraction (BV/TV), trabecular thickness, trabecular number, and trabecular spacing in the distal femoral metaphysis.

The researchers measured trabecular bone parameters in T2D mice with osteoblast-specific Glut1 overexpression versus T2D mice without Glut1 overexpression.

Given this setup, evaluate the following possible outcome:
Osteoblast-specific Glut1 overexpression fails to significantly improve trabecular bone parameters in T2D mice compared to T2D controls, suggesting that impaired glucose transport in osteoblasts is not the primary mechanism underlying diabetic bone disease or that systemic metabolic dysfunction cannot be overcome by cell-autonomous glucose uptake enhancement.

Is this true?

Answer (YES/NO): YES